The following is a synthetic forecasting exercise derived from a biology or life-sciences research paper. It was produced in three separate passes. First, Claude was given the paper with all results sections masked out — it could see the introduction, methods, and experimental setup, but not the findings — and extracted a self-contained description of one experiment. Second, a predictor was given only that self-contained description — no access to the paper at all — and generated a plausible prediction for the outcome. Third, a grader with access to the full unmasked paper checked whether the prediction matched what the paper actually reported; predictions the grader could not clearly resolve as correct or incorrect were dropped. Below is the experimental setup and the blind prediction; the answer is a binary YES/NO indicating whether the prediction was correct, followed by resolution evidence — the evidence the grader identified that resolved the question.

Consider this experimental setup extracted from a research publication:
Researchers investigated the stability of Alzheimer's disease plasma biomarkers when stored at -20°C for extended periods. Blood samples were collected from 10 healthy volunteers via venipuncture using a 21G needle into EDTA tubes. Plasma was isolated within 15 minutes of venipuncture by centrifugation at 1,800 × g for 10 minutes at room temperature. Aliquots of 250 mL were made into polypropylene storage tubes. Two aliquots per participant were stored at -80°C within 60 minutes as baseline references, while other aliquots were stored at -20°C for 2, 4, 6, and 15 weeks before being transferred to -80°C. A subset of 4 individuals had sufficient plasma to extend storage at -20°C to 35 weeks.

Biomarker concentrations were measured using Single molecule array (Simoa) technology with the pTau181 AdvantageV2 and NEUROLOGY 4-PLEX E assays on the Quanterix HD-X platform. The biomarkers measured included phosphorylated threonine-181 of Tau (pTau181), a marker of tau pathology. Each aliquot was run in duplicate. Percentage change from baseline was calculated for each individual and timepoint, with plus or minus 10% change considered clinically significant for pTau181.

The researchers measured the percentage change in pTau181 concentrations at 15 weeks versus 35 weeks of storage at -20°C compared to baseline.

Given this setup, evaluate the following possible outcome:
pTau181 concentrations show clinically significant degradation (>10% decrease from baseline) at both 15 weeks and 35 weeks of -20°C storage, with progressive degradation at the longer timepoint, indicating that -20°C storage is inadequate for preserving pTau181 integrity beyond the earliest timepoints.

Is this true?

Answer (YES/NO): NO